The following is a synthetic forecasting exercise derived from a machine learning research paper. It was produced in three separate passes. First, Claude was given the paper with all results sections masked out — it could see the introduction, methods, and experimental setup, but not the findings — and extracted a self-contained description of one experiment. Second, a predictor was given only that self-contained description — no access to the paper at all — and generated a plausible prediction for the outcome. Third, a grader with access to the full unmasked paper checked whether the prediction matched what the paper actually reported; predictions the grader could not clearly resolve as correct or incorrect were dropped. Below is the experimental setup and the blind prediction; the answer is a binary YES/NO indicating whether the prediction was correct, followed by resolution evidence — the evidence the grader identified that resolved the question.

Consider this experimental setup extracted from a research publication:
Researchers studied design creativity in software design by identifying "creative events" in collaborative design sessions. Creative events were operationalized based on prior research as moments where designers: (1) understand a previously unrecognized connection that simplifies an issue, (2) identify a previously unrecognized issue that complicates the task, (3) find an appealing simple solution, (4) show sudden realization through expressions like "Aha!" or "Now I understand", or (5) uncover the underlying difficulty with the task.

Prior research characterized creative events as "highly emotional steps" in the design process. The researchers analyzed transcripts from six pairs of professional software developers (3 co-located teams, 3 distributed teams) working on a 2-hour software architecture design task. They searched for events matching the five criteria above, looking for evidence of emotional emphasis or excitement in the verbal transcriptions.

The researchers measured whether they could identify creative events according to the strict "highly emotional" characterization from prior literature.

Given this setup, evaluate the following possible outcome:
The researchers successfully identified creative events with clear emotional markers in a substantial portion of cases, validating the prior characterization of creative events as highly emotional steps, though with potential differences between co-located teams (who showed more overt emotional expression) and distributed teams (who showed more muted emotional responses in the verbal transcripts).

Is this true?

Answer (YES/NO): NO